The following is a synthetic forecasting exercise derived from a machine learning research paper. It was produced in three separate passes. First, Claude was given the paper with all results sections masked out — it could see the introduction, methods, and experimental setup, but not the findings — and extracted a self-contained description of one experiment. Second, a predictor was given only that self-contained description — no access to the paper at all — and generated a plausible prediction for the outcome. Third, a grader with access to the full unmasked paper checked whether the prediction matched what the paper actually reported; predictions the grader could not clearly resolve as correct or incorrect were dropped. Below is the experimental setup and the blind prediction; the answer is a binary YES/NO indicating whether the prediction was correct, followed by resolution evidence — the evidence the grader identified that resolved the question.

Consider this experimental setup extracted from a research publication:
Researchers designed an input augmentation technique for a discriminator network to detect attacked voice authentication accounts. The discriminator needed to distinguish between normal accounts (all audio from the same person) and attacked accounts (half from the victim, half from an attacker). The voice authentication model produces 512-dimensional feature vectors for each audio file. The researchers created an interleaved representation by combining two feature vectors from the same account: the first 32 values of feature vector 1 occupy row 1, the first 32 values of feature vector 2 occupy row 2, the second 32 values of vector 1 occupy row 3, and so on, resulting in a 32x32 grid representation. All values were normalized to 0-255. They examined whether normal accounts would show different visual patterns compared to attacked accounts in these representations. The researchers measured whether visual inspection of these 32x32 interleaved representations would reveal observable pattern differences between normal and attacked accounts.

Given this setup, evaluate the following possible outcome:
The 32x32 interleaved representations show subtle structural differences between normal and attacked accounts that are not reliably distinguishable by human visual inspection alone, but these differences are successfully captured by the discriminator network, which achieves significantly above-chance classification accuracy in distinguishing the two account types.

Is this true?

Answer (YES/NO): YES